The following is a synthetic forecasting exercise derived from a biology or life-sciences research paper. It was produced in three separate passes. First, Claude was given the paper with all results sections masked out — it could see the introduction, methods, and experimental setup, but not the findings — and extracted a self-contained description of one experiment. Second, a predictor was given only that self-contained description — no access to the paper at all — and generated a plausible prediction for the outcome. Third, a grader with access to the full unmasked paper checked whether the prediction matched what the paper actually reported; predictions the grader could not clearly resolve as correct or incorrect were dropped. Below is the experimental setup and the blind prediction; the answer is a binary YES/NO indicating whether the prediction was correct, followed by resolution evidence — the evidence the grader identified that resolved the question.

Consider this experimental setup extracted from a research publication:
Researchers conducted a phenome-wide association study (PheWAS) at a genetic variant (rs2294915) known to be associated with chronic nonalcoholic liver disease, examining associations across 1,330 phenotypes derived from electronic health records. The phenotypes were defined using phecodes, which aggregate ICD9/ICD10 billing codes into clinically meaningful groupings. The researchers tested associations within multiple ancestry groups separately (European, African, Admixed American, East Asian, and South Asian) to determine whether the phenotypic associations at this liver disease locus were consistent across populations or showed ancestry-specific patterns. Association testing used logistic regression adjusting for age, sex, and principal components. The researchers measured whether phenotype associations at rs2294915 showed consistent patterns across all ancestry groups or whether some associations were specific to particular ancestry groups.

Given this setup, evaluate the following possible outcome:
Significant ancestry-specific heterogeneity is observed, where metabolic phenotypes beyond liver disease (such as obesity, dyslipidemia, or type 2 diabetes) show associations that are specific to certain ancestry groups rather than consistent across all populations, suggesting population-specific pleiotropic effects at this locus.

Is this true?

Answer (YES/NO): NO